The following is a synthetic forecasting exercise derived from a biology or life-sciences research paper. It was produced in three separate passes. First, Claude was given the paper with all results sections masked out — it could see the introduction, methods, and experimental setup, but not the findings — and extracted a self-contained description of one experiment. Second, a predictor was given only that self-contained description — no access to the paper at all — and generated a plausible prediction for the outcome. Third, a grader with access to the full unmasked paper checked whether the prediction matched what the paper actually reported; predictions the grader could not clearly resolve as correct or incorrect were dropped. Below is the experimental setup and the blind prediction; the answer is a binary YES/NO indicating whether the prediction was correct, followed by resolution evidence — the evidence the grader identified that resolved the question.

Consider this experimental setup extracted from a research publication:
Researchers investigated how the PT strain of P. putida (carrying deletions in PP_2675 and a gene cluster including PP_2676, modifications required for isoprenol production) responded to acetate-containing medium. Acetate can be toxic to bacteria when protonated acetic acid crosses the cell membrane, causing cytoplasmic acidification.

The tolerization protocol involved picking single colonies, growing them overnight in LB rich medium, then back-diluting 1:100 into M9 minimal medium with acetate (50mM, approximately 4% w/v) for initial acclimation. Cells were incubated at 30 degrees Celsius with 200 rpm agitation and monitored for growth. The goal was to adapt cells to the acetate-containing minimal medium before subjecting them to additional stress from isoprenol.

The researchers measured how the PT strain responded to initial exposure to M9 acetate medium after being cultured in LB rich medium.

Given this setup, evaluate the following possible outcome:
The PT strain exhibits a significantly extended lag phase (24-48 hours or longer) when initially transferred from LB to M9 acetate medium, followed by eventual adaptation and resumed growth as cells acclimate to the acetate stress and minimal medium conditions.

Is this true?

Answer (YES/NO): YES